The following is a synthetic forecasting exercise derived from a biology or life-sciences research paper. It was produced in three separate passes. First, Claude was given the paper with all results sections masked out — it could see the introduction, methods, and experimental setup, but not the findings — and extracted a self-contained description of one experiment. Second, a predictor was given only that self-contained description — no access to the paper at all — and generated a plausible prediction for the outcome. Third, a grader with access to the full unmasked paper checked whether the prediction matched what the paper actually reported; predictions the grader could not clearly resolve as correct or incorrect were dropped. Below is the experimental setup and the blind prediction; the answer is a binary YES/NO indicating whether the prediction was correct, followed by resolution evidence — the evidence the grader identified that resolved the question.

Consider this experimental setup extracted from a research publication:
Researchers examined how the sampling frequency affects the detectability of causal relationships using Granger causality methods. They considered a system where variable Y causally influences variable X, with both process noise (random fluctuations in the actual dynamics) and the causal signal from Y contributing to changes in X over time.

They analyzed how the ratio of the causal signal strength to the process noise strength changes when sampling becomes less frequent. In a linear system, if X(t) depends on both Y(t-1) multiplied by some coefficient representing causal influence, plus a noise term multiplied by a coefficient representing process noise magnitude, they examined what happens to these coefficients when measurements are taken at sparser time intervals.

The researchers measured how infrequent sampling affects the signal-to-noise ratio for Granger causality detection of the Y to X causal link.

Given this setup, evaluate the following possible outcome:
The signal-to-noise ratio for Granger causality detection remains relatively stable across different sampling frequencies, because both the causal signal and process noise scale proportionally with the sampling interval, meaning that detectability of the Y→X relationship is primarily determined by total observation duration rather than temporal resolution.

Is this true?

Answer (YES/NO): NO